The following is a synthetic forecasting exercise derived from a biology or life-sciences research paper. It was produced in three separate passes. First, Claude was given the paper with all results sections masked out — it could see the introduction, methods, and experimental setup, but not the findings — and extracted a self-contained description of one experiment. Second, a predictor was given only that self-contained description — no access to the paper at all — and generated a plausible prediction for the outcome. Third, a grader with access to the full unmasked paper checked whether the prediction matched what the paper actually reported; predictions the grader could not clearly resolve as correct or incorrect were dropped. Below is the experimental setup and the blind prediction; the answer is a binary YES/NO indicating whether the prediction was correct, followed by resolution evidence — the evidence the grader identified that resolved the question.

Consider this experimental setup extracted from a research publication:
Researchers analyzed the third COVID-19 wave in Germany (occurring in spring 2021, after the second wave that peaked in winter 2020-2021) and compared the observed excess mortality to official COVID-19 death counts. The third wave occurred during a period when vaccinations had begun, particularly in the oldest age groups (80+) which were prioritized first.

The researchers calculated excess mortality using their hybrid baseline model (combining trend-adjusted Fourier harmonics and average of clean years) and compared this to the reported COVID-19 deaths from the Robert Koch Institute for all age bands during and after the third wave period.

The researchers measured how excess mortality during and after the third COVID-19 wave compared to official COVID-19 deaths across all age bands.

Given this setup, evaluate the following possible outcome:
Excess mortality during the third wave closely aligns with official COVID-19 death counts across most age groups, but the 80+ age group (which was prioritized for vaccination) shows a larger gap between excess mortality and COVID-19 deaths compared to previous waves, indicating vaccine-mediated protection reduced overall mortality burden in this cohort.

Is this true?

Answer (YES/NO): NO